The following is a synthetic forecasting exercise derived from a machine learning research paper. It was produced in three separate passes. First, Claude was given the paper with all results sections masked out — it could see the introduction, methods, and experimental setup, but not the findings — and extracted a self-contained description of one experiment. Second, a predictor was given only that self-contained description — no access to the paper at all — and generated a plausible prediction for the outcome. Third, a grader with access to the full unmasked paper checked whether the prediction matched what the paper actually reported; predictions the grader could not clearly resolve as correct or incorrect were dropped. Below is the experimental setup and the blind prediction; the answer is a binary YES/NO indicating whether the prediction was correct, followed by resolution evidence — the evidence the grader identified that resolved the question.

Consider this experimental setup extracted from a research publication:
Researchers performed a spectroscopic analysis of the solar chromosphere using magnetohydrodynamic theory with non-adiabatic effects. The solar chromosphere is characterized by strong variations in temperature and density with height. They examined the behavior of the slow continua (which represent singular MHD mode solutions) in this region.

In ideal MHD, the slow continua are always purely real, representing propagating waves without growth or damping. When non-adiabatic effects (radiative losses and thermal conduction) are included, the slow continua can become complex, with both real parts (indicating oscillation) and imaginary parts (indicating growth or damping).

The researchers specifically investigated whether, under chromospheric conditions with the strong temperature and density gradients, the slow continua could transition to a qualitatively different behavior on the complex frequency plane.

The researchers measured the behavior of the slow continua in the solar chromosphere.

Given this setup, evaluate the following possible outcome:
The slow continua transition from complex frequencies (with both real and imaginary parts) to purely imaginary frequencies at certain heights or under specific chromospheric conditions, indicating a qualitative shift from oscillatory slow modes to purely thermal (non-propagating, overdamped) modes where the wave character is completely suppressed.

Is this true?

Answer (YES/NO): YES